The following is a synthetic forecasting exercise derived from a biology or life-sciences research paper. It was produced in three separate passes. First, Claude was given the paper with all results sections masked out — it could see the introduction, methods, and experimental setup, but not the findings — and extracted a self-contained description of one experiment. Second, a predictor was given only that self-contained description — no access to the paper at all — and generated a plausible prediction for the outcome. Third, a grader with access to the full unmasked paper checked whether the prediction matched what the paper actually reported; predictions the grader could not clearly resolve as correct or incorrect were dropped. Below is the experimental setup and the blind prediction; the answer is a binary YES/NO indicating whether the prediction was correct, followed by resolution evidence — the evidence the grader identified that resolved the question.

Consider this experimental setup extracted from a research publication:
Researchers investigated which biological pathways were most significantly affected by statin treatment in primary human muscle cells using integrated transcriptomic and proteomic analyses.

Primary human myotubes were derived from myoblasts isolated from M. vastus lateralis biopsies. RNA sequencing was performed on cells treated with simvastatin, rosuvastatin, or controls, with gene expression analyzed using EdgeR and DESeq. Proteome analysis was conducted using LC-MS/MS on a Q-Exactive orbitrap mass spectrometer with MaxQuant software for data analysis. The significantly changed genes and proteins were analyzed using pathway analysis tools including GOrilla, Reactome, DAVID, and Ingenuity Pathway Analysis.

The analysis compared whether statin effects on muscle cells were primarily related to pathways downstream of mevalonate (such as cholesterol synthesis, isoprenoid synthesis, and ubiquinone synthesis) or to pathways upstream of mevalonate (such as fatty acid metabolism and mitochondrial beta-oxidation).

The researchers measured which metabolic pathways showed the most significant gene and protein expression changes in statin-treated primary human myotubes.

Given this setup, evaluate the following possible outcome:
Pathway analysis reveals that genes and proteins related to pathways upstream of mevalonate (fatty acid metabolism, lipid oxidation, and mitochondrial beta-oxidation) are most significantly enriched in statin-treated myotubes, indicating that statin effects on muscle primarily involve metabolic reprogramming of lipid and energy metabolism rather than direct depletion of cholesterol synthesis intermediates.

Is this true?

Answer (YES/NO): YES